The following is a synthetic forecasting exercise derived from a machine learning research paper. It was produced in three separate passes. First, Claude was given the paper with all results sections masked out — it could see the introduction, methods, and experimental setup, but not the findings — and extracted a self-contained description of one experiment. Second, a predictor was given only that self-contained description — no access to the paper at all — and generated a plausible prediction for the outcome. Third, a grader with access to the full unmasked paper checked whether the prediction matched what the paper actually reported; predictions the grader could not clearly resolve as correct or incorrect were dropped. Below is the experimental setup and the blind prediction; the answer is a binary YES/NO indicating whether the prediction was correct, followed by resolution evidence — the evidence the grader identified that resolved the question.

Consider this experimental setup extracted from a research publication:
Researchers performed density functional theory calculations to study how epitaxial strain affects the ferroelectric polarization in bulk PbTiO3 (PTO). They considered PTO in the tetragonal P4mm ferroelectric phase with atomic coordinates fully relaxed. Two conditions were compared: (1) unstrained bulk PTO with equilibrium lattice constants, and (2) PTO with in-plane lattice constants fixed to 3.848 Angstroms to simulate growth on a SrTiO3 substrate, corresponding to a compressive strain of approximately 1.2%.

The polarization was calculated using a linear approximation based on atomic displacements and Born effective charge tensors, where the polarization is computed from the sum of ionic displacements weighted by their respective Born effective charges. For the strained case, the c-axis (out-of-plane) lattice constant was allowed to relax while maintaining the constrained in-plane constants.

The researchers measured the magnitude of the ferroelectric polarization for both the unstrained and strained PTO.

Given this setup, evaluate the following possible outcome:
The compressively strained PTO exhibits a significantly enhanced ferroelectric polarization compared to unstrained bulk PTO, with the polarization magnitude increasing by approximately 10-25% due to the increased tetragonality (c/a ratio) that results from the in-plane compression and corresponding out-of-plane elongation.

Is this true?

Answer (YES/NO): YES